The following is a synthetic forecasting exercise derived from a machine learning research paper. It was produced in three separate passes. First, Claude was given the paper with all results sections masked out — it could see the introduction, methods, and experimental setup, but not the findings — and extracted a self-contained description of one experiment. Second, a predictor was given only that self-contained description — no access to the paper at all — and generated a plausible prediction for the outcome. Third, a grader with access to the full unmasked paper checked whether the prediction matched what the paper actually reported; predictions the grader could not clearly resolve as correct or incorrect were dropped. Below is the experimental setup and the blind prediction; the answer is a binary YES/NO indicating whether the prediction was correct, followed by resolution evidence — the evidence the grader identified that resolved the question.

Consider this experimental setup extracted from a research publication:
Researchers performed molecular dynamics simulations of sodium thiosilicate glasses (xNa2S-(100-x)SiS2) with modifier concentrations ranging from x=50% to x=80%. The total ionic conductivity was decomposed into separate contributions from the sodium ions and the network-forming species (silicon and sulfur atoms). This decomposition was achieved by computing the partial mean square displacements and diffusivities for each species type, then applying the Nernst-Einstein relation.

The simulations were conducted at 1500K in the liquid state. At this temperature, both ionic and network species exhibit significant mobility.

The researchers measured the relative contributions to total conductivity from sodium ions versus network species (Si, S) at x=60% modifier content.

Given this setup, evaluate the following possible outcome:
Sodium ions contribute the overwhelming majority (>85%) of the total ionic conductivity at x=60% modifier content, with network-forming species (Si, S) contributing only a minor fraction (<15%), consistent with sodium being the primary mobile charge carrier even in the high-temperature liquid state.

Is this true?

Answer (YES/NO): NO